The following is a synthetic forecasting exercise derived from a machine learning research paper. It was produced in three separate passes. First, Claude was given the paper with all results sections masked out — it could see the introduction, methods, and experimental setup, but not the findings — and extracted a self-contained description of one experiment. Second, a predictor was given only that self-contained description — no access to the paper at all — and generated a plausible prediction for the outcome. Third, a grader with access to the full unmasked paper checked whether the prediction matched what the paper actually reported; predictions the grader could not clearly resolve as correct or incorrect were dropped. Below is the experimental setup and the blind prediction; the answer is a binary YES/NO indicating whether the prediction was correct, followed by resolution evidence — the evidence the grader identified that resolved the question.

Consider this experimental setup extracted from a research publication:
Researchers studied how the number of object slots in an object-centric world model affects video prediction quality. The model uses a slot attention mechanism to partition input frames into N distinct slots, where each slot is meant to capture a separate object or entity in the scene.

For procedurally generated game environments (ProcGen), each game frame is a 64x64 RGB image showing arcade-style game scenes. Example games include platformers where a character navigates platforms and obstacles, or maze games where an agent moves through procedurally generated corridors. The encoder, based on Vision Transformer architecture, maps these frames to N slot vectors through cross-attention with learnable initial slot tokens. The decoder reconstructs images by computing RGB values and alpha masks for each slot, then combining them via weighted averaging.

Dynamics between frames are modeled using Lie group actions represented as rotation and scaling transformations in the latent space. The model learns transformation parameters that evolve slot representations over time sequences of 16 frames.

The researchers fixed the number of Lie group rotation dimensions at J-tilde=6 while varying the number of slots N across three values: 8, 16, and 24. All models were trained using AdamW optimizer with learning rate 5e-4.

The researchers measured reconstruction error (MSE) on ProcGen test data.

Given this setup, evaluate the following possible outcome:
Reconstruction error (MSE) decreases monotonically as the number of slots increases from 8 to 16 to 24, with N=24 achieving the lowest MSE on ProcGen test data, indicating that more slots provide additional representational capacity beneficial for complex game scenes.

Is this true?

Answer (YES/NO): YES